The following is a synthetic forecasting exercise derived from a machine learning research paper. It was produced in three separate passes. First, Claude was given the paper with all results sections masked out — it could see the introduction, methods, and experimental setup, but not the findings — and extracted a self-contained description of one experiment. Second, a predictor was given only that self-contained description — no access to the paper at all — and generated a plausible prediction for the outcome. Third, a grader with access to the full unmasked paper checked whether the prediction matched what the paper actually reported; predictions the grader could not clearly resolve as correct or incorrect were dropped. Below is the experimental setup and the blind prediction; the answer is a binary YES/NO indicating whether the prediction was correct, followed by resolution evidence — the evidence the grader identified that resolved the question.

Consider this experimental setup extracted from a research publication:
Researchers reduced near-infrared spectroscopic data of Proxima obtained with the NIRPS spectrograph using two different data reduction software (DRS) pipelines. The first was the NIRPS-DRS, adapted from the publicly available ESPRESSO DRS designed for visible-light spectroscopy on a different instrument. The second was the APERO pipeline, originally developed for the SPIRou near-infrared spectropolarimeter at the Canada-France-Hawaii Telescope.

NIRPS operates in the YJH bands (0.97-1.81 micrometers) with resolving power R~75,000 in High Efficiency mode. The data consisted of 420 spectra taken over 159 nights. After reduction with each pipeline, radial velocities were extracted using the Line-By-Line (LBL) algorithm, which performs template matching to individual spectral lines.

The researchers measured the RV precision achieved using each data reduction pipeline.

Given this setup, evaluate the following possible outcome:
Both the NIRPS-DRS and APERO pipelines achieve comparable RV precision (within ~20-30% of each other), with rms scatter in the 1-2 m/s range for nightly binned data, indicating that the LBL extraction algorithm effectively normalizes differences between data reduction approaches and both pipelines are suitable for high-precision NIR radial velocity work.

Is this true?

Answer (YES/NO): NO